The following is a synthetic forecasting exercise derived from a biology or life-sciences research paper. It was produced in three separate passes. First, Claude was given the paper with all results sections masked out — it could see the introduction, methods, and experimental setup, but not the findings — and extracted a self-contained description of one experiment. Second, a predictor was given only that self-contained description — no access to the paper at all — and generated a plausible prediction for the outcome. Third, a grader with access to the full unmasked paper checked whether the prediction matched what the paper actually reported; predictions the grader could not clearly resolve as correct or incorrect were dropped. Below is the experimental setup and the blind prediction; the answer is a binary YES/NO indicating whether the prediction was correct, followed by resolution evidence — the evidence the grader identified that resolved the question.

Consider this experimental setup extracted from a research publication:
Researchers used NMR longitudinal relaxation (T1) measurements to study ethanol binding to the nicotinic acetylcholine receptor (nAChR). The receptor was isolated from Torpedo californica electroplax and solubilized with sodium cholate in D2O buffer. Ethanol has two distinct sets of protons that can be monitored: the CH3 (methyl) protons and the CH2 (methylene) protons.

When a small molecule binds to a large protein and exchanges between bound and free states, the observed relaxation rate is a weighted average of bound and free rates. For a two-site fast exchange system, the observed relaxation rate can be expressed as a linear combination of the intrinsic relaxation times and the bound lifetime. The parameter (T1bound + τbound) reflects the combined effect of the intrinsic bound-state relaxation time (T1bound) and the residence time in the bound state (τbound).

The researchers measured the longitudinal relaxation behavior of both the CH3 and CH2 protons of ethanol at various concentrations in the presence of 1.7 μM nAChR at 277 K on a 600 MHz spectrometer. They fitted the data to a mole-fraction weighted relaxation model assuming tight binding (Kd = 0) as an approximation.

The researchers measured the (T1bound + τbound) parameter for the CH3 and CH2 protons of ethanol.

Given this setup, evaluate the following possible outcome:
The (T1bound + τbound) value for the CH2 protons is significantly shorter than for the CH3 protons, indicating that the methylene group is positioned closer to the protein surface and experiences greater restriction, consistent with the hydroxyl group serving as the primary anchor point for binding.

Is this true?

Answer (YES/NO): NO